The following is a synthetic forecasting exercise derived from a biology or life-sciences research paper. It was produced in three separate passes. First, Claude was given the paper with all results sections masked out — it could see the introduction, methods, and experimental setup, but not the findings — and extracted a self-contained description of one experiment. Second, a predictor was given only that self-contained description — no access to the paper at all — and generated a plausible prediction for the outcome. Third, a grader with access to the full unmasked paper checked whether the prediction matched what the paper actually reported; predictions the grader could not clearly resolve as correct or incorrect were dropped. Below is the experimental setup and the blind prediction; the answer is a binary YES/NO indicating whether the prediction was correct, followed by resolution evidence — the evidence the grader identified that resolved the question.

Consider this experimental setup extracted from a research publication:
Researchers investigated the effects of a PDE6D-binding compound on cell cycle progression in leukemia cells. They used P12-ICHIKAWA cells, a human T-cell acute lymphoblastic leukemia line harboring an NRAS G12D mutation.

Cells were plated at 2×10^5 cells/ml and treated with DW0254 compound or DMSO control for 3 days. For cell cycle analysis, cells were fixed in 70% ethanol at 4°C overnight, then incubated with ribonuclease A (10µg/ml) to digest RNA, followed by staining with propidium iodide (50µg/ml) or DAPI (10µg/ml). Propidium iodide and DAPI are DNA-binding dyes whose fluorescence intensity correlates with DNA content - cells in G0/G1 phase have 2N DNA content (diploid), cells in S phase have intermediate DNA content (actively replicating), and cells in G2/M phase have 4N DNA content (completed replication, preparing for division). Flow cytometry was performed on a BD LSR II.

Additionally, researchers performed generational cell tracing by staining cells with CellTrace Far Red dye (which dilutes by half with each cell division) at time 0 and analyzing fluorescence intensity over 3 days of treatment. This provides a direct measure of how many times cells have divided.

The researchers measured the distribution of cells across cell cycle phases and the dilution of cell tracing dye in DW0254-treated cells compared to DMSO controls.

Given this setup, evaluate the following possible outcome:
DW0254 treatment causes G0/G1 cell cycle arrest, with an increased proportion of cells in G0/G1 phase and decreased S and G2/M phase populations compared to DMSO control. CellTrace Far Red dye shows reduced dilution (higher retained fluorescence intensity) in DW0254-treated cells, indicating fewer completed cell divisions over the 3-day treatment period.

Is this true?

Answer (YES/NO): NO